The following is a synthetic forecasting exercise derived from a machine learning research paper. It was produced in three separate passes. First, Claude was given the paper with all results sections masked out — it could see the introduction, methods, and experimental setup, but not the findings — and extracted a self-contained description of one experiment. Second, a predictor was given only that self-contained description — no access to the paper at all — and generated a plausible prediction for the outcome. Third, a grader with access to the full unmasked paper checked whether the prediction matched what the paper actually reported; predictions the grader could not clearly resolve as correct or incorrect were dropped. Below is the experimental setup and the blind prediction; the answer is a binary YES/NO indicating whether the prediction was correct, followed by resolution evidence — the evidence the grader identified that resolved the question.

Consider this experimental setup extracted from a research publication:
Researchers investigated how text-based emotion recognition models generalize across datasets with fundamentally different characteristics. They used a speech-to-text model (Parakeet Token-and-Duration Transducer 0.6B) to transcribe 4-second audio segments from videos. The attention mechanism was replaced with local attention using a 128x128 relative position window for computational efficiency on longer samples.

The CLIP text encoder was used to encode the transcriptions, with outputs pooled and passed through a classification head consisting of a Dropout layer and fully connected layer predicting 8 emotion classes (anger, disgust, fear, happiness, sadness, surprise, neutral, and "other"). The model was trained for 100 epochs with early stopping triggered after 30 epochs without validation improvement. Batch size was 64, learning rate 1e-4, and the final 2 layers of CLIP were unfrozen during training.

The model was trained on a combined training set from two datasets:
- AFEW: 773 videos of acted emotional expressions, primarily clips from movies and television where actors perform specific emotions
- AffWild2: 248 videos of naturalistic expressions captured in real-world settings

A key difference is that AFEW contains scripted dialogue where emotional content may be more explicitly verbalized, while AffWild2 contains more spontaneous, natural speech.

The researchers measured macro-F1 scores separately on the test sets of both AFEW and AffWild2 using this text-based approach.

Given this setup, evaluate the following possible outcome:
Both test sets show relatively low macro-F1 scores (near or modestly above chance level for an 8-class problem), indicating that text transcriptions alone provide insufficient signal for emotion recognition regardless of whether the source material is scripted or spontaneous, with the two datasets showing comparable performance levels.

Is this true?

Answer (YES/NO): NO